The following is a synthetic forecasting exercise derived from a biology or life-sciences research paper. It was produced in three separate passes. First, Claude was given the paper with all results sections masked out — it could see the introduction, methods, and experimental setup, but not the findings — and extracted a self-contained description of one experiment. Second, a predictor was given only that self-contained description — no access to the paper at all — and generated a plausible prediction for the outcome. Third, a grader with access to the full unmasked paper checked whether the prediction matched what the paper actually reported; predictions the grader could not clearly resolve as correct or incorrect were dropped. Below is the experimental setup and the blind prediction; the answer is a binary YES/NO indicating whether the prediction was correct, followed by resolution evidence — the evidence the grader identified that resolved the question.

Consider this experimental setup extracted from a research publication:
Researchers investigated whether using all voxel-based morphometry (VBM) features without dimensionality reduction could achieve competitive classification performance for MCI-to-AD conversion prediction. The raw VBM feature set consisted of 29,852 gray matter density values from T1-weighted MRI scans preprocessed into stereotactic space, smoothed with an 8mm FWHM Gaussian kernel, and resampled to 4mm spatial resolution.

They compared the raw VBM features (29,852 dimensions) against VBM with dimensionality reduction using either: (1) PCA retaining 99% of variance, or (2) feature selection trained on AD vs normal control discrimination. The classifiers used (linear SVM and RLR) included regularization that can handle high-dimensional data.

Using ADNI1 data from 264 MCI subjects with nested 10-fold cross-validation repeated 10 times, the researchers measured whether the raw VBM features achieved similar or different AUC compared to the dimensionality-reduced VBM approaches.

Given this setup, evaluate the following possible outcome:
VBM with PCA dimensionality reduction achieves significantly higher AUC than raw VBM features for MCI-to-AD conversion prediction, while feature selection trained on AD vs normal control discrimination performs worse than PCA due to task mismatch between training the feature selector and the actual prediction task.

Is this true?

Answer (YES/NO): NO